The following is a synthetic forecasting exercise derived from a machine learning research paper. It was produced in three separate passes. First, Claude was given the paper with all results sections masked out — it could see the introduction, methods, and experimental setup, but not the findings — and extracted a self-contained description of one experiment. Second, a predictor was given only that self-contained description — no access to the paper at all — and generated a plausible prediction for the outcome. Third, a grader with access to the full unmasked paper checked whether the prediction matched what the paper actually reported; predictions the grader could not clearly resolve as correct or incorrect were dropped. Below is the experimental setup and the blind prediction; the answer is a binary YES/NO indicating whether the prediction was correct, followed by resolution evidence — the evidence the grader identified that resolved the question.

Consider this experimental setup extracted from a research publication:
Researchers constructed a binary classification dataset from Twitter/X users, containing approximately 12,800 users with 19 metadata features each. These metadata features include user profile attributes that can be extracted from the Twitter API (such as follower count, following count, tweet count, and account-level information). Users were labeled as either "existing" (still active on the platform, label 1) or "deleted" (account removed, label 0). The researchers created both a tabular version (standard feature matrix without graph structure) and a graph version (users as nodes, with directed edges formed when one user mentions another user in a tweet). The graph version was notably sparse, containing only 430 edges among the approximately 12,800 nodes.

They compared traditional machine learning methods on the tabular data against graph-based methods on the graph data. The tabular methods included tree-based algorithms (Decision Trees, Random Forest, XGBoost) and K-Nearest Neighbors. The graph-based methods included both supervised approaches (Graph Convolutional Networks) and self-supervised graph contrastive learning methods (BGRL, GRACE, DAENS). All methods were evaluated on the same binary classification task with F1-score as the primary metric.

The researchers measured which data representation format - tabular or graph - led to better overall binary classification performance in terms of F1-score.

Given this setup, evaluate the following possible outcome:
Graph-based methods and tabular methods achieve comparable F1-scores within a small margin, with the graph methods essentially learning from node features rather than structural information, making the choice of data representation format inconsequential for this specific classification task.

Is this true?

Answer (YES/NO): NO